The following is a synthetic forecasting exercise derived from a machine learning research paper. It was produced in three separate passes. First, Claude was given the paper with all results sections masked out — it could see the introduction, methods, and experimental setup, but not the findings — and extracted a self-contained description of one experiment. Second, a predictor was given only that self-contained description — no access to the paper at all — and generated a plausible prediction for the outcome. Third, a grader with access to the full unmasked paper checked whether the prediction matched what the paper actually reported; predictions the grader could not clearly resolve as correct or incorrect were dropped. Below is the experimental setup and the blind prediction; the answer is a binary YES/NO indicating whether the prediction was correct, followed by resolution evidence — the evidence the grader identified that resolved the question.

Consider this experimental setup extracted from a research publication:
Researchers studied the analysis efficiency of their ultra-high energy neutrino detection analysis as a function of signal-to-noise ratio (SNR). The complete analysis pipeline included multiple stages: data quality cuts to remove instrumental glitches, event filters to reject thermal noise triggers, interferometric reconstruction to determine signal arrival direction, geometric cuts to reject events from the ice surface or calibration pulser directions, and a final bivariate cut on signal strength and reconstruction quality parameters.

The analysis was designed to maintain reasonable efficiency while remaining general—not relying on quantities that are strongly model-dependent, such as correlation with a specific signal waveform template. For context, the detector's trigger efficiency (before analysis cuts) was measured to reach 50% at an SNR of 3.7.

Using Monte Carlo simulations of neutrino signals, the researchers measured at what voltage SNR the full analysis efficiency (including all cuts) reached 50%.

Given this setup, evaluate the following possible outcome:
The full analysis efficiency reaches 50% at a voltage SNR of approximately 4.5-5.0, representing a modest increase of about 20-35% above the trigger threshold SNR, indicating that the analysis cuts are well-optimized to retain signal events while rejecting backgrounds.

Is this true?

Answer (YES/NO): NO